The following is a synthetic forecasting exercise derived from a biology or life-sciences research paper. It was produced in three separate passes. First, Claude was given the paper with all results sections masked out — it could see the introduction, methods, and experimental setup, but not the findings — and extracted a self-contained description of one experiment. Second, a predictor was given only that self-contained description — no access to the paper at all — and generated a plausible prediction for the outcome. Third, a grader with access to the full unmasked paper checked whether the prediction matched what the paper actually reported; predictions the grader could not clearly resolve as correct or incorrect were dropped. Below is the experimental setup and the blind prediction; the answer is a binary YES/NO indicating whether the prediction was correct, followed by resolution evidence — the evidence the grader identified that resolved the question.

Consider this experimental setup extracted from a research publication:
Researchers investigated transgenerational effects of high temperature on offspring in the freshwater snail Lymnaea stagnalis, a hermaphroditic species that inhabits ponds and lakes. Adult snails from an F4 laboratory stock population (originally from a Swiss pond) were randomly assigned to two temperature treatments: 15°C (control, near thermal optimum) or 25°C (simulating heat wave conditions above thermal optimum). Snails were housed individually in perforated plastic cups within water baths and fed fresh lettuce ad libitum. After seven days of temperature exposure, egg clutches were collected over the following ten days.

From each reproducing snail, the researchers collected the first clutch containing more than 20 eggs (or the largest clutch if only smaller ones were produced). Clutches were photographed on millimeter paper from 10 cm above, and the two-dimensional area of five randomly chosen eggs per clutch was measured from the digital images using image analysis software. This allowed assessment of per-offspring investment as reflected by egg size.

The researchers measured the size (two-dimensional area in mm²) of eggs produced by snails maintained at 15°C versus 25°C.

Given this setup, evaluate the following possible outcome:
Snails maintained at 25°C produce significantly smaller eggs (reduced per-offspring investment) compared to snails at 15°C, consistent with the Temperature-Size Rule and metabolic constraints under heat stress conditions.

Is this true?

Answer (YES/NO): YES